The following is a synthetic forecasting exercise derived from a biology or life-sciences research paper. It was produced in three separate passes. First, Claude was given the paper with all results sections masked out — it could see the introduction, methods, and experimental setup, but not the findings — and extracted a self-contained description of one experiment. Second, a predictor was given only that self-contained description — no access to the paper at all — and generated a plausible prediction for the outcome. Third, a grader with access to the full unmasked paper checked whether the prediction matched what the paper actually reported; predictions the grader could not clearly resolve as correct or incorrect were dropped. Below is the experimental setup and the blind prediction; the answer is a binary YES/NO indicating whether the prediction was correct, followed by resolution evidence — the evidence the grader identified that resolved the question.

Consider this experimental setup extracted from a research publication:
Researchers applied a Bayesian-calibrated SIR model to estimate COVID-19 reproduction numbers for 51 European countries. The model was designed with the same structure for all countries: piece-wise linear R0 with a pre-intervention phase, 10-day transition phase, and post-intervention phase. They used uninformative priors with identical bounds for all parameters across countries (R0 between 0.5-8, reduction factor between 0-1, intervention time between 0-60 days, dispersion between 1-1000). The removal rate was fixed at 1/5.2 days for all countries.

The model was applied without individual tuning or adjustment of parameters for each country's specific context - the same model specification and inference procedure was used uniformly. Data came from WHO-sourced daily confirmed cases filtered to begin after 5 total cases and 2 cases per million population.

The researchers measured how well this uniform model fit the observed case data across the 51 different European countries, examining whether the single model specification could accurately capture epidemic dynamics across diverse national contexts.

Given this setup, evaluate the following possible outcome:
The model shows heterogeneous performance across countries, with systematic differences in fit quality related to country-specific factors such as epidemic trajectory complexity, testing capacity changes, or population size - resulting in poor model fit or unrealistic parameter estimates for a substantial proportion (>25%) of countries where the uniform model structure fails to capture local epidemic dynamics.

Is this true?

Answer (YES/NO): NO